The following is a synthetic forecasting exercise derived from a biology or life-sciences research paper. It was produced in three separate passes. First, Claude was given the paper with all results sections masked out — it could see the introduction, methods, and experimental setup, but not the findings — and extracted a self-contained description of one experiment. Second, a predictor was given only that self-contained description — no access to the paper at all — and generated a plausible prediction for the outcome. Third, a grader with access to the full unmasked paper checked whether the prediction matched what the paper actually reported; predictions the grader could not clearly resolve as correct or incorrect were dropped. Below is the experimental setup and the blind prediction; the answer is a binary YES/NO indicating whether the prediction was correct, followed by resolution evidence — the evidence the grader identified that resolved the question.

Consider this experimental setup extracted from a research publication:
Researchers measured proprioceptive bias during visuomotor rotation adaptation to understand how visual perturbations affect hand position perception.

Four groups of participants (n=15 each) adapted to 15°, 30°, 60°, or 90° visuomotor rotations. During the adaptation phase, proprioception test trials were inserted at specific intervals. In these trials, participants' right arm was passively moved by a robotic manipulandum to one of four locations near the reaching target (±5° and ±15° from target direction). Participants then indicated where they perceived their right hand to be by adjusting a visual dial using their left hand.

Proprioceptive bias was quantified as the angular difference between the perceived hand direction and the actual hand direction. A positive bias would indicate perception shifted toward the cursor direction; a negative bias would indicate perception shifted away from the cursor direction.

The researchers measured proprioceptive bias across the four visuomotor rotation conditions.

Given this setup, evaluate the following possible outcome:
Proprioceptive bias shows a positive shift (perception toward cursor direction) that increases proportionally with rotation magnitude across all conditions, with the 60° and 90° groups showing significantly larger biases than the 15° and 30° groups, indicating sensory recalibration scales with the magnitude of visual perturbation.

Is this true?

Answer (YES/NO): NO